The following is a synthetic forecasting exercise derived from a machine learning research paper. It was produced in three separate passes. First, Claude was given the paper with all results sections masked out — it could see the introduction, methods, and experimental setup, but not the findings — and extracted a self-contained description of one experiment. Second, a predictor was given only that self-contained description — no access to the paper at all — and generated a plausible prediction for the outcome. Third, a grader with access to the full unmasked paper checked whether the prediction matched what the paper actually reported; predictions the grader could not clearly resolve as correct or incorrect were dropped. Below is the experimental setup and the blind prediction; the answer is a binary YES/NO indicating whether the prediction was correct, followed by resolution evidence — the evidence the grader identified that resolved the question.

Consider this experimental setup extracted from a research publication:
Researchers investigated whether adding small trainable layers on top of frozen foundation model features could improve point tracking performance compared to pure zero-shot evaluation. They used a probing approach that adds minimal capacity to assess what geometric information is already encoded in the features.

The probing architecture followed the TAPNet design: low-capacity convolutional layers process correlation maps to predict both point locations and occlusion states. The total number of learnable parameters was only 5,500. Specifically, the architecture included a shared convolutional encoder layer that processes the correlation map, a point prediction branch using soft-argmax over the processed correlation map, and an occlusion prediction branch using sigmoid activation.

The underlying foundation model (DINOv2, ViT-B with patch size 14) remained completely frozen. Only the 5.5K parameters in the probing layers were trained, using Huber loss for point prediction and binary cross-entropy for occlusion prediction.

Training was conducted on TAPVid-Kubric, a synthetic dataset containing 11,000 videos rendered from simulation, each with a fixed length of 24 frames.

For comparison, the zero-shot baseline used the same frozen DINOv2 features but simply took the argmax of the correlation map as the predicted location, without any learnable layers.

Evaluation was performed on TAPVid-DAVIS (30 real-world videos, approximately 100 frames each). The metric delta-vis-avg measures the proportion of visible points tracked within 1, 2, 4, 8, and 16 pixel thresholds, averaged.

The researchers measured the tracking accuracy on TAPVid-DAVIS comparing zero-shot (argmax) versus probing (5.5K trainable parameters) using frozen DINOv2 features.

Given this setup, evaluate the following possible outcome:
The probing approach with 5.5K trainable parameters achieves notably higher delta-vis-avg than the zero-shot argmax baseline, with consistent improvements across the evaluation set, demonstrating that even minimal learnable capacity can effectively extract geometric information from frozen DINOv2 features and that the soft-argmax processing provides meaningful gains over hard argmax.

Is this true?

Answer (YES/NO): NO